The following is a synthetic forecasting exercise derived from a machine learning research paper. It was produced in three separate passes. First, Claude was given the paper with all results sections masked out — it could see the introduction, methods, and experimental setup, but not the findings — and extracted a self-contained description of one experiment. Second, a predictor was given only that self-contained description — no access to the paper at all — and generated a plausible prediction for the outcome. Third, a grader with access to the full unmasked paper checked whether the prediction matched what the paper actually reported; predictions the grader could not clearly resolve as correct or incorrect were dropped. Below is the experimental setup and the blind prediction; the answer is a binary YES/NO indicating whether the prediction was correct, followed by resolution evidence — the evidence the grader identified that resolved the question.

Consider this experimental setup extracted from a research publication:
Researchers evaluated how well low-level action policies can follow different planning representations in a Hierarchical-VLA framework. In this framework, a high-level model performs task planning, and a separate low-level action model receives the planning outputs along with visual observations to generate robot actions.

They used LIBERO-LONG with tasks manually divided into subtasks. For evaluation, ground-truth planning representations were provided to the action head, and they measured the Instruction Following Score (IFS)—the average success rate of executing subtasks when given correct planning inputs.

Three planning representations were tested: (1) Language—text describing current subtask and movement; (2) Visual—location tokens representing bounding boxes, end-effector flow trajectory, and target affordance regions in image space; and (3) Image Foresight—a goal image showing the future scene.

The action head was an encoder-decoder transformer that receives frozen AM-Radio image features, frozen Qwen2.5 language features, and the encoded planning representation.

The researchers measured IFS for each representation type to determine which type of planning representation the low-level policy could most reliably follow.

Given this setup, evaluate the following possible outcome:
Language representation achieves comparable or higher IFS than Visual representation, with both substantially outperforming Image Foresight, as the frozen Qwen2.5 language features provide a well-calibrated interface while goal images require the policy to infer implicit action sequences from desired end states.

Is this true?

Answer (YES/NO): NO